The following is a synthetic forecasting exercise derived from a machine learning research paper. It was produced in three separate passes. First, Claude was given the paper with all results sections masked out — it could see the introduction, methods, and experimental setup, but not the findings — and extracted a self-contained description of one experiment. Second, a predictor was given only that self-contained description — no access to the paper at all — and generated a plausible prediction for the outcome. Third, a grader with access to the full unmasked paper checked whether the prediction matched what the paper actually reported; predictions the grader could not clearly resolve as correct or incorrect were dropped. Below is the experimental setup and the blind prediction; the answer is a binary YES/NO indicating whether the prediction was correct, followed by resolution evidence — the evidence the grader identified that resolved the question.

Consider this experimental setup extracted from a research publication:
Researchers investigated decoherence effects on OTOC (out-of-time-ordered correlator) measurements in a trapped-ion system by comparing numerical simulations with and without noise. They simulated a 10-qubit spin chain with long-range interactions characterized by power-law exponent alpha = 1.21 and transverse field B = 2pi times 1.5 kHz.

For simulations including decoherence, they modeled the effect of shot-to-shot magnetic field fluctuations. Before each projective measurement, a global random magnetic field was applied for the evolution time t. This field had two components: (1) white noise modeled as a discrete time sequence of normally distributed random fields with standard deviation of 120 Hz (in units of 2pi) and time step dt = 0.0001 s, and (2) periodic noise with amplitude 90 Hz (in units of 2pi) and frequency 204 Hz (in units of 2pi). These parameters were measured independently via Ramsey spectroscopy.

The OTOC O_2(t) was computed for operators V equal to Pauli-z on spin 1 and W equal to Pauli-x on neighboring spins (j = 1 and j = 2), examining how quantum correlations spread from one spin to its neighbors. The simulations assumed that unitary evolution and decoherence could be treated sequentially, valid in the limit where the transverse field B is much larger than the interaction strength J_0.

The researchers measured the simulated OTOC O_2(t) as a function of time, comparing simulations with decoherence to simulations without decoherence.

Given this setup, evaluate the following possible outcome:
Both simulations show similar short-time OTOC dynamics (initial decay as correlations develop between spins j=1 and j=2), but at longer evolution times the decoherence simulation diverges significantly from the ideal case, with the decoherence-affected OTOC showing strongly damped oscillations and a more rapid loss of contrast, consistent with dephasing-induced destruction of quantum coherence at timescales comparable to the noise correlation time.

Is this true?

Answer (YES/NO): NO